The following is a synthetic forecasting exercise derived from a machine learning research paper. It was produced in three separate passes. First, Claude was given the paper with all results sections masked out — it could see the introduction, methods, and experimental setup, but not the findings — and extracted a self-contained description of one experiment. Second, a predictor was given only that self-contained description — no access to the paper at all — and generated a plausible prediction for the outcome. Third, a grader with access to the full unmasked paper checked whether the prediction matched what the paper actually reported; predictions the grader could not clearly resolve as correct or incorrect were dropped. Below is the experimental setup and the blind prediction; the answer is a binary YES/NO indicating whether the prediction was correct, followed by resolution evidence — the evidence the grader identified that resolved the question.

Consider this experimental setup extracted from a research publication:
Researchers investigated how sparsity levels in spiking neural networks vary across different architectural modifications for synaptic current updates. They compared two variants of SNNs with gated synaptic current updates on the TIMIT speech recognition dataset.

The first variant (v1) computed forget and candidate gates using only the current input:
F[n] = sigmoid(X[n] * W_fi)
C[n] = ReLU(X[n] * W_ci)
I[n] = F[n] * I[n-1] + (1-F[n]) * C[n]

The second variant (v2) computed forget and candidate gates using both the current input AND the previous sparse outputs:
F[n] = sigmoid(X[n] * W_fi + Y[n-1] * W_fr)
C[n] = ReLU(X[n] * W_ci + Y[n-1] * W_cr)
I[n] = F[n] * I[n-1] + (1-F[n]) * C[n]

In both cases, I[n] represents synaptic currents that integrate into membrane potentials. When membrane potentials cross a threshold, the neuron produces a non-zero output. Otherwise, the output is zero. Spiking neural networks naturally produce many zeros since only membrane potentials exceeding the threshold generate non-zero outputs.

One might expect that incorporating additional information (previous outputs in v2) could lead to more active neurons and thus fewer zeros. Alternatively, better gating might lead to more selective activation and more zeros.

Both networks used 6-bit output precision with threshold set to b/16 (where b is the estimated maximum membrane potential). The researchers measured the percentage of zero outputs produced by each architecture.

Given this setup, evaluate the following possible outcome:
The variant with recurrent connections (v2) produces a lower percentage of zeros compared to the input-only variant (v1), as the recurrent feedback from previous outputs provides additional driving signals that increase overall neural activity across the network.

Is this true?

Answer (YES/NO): NO